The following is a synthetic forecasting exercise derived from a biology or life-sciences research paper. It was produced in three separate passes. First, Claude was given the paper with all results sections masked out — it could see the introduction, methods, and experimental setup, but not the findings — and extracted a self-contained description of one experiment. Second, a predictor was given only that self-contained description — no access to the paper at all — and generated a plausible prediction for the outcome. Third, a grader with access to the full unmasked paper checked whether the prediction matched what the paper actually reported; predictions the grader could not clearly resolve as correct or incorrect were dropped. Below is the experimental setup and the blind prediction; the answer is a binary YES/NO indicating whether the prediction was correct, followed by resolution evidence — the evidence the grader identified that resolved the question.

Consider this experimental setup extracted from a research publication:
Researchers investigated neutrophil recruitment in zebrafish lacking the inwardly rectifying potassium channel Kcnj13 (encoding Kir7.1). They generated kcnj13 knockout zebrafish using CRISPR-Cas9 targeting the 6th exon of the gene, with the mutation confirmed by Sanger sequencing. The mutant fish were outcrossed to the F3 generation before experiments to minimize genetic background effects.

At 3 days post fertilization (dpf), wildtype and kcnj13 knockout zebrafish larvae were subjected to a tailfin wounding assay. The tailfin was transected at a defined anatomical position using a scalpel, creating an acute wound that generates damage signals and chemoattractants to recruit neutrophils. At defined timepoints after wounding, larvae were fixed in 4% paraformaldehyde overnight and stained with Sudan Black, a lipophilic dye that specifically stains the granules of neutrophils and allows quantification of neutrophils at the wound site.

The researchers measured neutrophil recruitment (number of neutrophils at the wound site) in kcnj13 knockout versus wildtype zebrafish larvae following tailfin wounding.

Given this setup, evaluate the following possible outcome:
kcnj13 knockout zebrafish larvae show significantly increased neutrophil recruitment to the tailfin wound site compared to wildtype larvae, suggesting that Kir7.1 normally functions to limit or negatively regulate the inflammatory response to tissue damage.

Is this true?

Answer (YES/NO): NO